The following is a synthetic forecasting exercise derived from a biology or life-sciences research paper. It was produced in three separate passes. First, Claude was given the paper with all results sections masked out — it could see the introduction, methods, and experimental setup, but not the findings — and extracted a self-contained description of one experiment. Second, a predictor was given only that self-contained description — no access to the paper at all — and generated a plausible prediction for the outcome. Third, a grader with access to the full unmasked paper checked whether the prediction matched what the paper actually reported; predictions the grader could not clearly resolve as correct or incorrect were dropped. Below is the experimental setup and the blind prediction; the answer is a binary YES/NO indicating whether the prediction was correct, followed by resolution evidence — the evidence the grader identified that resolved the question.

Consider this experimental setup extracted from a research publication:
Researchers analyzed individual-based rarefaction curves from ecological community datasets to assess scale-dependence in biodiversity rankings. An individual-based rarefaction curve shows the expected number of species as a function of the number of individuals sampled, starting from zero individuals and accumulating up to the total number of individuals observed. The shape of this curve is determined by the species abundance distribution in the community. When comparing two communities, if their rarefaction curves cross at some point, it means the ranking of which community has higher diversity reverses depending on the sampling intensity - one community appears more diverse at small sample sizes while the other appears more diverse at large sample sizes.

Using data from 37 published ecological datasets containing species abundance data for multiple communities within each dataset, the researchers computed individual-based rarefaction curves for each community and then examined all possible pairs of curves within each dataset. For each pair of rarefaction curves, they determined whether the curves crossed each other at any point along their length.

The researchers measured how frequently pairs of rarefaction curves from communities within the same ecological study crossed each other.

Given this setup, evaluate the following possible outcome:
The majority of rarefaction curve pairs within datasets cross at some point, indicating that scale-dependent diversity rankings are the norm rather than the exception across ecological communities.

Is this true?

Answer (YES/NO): NO